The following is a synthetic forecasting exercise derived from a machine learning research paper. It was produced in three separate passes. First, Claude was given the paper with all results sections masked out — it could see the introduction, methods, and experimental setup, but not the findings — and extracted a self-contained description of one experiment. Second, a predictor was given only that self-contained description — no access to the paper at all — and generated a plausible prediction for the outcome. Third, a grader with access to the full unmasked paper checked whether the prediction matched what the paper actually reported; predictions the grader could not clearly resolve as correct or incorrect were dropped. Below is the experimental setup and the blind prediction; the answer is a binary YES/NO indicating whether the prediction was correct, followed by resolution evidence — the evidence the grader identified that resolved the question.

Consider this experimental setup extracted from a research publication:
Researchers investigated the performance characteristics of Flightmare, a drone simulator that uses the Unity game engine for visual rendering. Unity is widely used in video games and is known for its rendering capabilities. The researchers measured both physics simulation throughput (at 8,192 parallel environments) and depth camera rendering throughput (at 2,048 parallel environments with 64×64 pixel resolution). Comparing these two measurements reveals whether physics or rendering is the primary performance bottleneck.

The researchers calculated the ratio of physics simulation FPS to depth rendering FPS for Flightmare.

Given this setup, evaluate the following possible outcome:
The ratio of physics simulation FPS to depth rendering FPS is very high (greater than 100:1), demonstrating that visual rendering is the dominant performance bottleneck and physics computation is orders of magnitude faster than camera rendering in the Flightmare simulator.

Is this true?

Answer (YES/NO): YES